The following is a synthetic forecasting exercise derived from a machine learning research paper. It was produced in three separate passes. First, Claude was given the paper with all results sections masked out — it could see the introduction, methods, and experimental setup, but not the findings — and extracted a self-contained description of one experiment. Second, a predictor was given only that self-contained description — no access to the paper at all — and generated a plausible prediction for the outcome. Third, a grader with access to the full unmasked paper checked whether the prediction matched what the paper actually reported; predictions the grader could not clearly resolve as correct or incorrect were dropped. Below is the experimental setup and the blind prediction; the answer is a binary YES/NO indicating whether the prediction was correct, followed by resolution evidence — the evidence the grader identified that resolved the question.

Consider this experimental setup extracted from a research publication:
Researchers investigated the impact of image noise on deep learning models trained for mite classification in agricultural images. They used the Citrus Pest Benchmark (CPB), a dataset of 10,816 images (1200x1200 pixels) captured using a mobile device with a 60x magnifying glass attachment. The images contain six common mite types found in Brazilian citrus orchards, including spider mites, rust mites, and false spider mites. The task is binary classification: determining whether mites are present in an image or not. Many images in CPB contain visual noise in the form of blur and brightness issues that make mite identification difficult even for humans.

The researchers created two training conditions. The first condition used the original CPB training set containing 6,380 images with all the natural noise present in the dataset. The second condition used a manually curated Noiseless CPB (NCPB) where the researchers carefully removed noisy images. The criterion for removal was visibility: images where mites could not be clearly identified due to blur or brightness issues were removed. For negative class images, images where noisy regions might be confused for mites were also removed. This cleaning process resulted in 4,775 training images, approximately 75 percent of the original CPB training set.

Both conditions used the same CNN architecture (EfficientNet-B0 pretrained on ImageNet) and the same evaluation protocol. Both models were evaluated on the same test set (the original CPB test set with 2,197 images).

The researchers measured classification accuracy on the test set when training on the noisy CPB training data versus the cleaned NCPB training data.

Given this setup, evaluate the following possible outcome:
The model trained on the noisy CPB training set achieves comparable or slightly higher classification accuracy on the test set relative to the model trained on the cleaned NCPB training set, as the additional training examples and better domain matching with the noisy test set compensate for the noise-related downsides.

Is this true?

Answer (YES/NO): NO